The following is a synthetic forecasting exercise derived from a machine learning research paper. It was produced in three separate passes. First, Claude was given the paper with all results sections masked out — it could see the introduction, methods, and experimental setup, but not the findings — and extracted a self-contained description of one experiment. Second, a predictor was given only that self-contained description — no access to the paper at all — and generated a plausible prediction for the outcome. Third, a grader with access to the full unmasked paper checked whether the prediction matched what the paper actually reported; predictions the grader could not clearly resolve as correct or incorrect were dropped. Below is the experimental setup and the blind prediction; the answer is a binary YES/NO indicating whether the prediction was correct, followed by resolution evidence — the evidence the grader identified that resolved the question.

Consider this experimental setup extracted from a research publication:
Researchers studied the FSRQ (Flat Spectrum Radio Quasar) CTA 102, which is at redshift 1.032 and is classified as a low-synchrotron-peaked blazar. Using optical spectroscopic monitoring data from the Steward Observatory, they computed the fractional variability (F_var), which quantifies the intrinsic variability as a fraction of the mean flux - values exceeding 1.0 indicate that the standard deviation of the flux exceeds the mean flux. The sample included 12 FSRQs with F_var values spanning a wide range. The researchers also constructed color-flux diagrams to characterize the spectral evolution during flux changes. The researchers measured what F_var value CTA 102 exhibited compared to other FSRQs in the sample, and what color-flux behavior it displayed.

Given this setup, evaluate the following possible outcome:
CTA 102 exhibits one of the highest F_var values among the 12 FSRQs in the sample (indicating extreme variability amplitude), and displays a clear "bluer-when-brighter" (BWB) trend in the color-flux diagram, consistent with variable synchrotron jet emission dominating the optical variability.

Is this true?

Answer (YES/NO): NO